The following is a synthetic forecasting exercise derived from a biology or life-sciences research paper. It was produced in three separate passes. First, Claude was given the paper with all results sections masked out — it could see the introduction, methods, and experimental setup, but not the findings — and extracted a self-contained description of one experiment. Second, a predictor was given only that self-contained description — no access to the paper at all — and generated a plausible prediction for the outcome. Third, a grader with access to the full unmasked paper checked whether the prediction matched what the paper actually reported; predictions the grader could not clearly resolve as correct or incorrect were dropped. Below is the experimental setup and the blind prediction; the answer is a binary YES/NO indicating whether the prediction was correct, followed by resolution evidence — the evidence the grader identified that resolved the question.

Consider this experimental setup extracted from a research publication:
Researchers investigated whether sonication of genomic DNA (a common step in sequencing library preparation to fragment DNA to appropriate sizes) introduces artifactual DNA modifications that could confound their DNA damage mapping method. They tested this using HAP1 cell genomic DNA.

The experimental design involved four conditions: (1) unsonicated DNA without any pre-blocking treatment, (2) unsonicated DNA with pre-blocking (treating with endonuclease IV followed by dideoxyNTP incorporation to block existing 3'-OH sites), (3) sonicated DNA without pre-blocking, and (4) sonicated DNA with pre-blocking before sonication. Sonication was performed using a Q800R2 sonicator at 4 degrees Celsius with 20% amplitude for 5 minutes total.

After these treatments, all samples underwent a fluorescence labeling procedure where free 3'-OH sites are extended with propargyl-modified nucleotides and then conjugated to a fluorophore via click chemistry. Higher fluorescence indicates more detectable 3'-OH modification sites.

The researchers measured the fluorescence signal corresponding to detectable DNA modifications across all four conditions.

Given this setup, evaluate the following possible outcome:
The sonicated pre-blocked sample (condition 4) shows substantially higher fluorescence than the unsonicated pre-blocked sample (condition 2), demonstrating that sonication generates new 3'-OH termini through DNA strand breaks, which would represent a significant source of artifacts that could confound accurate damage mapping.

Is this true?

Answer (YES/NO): YES